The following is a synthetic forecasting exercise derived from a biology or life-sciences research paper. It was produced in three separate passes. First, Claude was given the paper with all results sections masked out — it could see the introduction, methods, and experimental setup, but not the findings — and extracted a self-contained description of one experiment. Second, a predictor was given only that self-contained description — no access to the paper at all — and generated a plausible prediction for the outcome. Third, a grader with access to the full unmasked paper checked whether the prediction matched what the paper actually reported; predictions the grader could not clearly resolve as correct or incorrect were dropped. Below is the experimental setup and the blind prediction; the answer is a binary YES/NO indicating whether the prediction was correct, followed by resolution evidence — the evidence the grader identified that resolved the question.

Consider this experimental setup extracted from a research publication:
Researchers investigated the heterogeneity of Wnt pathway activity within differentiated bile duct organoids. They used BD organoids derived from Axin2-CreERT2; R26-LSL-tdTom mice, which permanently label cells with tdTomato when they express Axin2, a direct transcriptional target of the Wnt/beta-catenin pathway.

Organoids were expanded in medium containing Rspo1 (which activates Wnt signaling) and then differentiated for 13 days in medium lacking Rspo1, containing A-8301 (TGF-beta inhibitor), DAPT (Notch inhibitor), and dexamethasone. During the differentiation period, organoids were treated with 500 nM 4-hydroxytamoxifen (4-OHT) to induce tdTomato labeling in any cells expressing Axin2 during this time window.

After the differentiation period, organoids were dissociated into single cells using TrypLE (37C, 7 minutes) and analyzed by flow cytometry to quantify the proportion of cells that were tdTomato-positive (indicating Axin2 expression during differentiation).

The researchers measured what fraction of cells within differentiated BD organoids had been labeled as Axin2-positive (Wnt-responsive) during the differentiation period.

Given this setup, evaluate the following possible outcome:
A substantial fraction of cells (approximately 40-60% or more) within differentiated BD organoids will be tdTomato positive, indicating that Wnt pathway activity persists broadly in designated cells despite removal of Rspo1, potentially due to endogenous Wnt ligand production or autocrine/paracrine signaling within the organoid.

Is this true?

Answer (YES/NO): NO